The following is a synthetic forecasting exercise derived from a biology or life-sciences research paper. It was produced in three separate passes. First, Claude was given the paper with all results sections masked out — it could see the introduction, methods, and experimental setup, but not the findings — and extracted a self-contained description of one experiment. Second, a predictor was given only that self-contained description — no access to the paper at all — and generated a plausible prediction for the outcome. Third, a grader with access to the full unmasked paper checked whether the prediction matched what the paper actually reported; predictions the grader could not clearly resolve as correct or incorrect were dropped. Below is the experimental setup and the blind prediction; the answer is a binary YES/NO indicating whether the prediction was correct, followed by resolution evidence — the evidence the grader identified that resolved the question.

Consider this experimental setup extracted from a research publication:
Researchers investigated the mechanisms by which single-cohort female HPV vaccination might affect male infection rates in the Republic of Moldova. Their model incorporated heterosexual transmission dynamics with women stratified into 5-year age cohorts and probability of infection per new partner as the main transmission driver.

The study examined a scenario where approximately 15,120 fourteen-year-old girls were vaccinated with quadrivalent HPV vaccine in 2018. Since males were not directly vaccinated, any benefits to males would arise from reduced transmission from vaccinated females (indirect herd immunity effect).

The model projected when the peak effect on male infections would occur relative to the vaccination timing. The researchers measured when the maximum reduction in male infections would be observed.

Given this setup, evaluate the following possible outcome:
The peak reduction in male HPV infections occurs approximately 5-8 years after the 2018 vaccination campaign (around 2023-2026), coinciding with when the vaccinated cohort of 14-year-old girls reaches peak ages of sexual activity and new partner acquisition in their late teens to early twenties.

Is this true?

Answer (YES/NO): YES